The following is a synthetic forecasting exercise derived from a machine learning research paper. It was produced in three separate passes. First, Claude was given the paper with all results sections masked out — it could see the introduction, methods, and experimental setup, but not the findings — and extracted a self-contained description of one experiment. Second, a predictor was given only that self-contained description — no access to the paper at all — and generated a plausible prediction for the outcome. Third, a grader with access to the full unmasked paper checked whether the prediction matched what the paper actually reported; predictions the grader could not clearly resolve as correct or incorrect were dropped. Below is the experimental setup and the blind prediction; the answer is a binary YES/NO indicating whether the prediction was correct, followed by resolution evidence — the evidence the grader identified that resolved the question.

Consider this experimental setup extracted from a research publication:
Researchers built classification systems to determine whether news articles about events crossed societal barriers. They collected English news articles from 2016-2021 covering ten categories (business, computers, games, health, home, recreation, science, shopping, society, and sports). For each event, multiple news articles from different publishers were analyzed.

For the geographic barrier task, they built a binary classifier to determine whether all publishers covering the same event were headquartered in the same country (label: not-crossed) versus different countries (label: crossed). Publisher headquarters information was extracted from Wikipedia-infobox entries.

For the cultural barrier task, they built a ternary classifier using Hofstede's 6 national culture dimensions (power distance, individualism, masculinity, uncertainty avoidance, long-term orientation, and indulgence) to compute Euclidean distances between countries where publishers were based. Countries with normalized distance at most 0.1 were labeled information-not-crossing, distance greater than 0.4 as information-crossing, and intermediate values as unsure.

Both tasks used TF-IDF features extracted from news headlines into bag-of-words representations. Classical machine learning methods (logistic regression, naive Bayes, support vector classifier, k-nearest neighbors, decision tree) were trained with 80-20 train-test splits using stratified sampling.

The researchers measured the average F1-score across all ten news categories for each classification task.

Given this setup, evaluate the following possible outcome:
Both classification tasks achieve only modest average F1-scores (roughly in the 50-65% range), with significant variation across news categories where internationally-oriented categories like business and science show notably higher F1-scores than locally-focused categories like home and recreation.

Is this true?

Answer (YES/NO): NO